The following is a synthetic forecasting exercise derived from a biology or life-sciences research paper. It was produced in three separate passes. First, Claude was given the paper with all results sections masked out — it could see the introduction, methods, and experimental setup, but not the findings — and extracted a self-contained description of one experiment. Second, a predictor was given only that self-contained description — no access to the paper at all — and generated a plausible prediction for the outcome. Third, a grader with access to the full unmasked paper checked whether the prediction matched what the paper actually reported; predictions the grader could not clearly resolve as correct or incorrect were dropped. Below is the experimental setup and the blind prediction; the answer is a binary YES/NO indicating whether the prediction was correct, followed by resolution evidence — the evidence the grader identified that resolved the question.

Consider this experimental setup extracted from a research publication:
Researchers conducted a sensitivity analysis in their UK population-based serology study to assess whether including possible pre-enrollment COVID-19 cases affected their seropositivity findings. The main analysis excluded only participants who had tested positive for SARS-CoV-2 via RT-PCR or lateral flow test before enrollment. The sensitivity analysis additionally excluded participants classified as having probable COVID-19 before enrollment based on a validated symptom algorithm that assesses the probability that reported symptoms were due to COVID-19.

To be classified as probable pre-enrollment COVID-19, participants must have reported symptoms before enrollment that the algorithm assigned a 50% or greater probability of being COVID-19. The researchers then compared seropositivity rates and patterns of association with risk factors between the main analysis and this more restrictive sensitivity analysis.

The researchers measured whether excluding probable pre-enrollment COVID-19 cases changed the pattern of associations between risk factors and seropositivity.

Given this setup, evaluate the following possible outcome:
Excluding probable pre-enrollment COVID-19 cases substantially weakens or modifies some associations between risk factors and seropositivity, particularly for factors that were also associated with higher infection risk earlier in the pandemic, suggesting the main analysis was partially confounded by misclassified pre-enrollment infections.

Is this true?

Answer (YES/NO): NO